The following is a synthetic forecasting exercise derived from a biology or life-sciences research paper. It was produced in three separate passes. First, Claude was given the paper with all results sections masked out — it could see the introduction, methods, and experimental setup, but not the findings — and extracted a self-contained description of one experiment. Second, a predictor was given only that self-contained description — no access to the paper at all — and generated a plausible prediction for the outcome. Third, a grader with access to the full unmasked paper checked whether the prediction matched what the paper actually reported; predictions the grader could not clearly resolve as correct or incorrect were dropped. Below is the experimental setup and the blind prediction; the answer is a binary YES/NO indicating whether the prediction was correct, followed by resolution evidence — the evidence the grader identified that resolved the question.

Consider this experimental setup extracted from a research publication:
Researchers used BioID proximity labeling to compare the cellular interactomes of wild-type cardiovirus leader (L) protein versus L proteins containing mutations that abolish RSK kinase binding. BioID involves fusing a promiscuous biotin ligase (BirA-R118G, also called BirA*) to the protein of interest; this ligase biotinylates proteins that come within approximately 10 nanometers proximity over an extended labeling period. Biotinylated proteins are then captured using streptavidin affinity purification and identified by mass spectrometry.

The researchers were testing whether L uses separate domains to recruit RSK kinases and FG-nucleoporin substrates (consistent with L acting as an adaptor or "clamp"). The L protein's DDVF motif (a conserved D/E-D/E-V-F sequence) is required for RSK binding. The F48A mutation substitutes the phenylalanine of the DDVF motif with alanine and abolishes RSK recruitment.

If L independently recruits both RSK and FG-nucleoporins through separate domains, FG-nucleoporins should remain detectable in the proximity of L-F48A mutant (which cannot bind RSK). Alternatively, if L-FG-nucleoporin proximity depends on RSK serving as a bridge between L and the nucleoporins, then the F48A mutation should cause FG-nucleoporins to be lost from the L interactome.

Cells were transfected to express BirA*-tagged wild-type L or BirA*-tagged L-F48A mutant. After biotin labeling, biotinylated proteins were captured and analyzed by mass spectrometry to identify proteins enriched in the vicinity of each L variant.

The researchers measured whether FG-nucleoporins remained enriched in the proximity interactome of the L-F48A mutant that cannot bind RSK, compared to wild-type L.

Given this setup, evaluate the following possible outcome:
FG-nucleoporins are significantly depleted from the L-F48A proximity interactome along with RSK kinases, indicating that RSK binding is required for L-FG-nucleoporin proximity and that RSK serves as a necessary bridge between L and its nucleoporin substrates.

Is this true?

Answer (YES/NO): NO